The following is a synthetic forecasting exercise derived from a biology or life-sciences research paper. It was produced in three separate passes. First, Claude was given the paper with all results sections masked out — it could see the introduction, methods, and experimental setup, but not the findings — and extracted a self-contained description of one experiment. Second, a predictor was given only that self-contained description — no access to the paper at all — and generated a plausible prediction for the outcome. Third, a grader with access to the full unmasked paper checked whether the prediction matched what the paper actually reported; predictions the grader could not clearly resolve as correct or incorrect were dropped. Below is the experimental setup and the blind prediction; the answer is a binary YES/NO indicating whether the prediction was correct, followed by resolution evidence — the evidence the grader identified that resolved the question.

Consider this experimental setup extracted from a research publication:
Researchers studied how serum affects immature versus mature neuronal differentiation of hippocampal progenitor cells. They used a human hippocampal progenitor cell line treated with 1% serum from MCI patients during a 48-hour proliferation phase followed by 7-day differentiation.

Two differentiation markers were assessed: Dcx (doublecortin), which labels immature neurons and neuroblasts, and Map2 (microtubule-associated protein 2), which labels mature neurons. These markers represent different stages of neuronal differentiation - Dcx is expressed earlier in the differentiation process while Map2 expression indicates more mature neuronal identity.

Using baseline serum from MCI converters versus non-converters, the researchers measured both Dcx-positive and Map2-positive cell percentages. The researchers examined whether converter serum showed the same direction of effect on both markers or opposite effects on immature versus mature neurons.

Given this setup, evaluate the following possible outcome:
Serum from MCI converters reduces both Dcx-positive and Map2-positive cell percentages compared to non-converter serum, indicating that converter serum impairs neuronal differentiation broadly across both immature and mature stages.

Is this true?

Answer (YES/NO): NO